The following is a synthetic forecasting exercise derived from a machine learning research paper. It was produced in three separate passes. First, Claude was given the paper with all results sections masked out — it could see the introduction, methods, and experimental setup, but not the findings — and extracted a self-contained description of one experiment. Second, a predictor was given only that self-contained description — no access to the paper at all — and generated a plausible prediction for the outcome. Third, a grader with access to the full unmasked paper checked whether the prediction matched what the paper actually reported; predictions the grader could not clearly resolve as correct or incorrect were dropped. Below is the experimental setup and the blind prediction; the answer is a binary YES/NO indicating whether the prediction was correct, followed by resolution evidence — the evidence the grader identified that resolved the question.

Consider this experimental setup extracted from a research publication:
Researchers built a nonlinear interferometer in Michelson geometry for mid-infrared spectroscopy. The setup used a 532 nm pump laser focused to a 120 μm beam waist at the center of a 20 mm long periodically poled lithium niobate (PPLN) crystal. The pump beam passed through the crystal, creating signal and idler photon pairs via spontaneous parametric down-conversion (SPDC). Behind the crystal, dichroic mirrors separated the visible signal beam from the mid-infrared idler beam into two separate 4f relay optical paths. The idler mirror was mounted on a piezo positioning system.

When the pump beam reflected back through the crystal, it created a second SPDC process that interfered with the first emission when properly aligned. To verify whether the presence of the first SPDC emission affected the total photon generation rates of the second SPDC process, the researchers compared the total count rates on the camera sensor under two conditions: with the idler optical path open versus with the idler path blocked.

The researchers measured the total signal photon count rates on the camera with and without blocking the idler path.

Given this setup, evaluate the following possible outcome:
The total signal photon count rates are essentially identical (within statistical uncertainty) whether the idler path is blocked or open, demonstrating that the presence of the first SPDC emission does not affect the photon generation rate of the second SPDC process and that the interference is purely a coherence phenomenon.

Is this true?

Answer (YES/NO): YES